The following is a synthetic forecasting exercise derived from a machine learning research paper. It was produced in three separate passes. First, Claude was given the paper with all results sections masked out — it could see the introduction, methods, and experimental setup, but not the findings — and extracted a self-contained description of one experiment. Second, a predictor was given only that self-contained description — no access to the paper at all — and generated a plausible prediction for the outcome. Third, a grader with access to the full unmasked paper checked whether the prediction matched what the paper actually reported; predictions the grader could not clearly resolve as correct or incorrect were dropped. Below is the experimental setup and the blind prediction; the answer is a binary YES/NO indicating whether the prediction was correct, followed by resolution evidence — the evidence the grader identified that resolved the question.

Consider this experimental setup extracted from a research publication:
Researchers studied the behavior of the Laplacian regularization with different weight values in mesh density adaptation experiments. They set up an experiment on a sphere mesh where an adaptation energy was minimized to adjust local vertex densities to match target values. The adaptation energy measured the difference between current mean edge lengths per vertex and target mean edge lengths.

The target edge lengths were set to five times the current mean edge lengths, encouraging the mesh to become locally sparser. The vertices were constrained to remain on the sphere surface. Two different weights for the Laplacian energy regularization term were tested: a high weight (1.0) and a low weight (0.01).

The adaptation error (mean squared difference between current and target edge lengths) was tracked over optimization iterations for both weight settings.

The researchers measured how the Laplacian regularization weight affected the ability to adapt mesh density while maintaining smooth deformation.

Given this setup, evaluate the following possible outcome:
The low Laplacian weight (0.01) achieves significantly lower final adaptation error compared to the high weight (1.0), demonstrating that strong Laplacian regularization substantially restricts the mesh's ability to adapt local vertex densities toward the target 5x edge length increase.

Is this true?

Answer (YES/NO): YES